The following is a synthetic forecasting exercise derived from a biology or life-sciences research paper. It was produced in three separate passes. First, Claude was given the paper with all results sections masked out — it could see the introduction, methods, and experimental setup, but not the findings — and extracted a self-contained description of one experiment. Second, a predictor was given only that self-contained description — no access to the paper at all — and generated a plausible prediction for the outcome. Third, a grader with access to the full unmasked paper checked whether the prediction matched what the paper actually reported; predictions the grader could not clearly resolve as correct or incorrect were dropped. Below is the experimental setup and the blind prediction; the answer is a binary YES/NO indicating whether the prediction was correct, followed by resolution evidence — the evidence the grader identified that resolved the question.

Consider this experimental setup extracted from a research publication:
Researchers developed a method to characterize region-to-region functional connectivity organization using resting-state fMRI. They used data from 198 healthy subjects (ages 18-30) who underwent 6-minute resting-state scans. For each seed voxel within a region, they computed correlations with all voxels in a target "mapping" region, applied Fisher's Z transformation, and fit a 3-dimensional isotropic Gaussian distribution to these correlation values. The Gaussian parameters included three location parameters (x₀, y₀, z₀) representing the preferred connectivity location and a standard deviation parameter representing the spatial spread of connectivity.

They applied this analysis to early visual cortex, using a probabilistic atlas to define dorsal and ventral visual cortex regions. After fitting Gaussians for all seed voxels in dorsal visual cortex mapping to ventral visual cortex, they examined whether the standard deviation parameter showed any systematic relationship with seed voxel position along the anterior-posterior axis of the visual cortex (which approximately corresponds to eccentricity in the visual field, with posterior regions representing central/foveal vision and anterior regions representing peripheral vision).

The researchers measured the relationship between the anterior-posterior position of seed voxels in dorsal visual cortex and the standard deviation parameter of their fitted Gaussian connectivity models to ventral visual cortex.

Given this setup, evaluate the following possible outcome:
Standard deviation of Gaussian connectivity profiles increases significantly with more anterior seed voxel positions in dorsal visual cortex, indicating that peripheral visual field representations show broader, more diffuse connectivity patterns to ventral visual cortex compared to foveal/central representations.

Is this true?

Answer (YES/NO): YES